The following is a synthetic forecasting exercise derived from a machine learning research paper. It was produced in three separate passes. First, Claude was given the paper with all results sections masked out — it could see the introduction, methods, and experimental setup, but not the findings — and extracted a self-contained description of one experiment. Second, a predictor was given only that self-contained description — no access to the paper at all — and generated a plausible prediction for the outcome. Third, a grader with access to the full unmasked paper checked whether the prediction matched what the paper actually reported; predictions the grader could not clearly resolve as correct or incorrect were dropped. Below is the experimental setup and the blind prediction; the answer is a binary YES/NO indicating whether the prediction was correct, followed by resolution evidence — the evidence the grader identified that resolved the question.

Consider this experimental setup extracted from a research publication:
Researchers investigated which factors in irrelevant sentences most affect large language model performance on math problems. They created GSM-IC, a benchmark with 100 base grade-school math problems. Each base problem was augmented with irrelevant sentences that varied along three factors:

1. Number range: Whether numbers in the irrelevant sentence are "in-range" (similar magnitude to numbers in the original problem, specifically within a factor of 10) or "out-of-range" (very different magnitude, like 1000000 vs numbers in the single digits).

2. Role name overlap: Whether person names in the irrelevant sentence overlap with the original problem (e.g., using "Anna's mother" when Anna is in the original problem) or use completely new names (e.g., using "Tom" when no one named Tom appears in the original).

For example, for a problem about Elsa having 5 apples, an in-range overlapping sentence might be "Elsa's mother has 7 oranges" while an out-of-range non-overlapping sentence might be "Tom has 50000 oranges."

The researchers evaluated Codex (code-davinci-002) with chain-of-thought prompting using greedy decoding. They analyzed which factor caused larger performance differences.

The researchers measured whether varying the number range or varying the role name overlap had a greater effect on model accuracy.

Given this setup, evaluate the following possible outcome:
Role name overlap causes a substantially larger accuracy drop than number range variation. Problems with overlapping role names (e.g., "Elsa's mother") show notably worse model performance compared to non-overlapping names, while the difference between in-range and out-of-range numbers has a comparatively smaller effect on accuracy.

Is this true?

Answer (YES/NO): YES